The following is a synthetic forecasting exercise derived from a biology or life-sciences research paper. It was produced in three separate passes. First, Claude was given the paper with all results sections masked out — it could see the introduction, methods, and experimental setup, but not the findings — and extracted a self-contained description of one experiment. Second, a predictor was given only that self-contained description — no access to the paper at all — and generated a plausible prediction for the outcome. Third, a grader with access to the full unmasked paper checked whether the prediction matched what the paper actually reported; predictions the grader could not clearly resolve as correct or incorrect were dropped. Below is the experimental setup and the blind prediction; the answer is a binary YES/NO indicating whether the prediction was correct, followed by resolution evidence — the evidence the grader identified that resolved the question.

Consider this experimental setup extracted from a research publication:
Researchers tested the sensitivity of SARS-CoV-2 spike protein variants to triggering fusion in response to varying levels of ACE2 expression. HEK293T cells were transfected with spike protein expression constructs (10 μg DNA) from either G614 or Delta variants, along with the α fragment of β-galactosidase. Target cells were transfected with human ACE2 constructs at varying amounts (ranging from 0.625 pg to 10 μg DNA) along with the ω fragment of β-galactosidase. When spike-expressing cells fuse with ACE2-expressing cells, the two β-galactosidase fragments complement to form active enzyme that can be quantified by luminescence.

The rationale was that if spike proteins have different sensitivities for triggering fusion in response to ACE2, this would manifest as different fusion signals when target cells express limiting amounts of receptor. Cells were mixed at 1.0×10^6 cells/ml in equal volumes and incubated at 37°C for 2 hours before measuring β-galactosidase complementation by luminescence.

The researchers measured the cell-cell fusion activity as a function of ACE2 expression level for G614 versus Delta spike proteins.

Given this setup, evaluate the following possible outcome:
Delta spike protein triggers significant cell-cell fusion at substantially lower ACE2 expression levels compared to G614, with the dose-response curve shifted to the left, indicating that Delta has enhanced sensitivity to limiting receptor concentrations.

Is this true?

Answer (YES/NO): YES